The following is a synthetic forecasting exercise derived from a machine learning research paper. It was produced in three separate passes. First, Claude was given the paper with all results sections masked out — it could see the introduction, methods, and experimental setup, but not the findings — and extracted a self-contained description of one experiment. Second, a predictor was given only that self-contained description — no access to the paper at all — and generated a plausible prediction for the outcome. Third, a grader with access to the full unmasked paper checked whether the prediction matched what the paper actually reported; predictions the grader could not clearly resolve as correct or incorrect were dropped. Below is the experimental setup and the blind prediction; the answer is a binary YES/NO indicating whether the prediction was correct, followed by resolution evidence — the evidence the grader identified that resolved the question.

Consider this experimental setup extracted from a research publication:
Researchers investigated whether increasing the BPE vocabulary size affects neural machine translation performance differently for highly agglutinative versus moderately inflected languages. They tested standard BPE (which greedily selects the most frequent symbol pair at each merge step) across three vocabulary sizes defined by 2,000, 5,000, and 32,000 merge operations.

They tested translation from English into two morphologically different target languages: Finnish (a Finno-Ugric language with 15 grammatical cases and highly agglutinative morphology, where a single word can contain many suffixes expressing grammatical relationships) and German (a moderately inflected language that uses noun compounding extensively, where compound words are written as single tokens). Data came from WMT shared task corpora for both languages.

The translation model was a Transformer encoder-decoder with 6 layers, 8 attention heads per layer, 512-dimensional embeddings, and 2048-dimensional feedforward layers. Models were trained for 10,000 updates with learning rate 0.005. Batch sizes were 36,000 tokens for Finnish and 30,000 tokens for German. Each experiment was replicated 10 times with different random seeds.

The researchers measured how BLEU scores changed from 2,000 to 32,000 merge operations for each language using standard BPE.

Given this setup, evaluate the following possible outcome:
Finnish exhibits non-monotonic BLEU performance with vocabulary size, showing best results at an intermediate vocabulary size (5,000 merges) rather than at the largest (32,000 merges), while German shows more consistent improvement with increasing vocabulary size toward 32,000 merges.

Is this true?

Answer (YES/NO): NO